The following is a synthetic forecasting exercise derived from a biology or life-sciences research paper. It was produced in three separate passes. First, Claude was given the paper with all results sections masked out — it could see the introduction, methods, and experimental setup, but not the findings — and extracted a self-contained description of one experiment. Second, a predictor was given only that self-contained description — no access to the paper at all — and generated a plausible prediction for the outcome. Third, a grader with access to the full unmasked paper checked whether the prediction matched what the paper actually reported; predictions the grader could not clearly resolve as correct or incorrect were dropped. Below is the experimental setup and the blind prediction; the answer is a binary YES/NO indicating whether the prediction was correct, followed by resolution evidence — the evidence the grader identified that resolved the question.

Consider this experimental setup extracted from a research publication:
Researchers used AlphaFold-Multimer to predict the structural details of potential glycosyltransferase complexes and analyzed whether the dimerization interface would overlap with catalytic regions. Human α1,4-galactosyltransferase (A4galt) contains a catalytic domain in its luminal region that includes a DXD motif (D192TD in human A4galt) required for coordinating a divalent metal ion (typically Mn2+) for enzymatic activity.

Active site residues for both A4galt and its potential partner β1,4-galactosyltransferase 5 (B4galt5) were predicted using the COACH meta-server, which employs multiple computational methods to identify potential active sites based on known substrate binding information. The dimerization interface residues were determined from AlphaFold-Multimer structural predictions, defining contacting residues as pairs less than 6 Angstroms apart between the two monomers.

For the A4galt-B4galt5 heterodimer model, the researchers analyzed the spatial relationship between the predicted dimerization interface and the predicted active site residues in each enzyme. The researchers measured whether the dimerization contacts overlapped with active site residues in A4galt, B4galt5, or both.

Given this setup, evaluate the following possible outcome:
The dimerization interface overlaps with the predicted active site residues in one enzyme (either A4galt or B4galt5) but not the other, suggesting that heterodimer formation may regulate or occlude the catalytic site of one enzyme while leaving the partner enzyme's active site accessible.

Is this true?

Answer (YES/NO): YES